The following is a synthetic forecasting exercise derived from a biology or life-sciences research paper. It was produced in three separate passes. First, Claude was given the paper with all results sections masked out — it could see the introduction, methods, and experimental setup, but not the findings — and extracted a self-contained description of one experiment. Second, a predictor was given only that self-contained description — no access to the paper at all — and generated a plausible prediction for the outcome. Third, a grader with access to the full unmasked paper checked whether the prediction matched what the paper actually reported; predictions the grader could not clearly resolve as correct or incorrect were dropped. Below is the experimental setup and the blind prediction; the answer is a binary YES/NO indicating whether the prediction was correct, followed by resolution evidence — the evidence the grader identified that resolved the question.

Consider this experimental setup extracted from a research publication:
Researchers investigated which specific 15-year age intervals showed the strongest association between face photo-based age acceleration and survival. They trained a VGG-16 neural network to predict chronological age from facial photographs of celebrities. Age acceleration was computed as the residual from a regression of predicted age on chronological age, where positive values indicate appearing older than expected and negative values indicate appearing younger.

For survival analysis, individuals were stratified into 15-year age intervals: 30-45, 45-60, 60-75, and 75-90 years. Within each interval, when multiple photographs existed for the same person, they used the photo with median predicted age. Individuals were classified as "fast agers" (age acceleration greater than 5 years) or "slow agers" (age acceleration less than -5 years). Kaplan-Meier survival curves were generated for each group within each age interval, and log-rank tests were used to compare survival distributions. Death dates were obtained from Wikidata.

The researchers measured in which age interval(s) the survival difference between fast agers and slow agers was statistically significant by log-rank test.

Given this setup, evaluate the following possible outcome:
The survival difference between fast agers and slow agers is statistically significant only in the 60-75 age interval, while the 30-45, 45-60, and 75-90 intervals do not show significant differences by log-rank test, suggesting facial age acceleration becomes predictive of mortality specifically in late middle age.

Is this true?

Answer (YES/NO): NO